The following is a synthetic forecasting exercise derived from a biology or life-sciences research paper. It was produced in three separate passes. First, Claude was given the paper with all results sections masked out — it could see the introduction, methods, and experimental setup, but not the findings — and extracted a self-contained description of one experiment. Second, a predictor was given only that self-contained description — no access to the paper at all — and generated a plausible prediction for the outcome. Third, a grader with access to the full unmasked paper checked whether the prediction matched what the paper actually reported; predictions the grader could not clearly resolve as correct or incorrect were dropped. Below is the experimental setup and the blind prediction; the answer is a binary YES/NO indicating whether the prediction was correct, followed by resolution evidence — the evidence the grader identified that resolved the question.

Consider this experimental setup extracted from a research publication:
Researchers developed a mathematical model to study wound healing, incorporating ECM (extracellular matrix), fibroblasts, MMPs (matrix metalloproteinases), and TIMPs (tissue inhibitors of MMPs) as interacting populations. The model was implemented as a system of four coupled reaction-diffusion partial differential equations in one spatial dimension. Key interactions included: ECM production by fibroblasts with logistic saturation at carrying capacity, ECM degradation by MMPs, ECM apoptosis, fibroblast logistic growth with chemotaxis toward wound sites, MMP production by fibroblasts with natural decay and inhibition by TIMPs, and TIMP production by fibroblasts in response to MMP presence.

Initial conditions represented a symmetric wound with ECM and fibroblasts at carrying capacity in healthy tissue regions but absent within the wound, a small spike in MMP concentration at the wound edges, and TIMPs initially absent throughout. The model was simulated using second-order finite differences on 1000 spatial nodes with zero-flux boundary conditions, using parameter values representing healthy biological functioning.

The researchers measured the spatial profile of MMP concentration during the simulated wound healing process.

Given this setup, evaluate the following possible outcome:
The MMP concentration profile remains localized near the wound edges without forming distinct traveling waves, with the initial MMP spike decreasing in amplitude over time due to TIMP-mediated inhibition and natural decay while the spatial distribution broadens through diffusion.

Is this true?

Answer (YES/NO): NO